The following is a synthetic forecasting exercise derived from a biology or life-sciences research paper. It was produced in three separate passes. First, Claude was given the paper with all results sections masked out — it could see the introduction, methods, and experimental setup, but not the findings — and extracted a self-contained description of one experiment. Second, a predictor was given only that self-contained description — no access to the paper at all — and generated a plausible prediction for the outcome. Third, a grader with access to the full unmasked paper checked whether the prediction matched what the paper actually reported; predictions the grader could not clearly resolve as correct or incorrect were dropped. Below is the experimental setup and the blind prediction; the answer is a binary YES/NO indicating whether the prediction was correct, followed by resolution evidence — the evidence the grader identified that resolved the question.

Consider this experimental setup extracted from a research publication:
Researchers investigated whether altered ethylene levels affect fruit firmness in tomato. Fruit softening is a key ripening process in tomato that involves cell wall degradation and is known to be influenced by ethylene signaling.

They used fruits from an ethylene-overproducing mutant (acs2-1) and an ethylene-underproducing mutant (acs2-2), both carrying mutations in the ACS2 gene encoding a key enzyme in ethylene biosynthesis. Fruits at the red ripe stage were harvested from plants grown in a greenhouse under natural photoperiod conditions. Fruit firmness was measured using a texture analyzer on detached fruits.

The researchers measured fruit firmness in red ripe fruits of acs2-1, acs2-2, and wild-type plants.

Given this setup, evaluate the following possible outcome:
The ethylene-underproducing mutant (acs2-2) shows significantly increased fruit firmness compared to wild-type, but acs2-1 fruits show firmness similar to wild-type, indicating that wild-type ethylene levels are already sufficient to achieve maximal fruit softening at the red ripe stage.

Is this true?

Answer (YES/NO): NO